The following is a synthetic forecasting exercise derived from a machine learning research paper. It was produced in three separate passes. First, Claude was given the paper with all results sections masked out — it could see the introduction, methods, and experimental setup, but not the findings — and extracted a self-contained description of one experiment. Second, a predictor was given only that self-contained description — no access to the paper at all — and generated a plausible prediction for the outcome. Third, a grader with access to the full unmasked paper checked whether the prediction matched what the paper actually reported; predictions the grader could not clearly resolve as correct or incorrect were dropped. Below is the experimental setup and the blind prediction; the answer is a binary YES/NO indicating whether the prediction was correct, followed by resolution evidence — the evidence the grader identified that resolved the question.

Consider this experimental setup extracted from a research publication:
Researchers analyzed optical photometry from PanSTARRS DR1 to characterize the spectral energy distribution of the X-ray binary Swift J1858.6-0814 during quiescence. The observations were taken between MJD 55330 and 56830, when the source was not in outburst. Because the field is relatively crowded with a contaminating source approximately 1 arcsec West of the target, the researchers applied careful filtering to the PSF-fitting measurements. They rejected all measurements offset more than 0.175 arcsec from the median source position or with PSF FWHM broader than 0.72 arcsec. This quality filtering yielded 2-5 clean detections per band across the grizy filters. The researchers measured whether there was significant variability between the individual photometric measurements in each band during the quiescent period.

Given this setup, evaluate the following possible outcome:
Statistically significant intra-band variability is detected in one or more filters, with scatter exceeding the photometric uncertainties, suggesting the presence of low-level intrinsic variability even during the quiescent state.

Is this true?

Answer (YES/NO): NO